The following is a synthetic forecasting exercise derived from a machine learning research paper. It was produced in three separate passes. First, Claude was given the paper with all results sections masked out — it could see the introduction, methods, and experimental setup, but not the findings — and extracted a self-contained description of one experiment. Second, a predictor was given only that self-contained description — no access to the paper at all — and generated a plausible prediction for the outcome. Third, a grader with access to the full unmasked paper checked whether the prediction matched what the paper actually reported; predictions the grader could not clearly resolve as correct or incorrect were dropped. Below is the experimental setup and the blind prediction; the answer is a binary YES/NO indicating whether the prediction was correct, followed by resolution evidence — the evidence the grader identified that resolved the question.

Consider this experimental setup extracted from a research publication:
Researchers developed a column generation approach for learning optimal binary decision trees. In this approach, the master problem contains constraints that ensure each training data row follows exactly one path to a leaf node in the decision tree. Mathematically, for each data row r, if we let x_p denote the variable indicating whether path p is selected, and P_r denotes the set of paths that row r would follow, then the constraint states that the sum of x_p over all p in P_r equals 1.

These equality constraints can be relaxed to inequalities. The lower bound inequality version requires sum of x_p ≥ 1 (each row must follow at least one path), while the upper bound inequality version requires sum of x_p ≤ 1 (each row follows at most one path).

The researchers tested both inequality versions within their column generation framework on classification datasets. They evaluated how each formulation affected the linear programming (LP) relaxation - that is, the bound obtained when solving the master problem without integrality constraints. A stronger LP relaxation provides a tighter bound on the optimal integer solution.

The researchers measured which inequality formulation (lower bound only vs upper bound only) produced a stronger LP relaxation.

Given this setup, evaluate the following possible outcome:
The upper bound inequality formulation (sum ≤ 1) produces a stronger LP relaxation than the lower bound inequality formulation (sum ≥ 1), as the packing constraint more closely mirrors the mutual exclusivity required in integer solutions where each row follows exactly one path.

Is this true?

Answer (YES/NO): YES